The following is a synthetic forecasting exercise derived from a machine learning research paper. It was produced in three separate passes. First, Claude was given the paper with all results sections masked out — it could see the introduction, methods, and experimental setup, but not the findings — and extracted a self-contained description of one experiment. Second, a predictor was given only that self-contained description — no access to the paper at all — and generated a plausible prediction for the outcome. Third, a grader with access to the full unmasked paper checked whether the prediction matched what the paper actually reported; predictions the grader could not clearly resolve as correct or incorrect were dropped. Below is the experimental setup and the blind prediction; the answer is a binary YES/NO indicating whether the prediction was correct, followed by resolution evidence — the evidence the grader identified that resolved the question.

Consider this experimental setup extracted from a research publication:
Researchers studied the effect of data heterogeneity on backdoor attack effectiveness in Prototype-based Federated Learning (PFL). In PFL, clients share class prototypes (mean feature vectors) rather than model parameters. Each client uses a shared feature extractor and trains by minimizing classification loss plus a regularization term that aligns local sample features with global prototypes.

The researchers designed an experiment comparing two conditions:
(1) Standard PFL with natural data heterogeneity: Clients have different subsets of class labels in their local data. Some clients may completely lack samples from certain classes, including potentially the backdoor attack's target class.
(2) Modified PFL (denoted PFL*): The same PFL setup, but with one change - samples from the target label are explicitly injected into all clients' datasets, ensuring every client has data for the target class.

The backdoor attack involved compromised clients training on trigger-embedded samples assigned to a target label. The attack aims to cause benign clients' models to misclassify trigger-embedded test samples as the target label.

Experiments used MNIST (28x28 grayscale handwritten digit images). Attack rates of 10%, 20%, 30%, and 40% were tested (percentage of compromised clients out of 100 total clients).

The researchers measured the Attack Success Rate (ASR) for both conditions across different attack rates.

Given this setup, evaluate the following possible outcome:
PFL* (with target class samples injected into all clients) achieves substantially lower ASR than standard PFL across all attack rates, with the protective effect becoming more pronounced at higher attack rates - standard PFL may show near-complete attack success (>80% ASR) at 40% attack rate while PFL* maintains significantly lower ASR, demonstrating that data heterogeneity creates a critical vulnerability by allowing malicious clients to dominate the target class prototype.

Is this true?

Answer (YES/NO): NO